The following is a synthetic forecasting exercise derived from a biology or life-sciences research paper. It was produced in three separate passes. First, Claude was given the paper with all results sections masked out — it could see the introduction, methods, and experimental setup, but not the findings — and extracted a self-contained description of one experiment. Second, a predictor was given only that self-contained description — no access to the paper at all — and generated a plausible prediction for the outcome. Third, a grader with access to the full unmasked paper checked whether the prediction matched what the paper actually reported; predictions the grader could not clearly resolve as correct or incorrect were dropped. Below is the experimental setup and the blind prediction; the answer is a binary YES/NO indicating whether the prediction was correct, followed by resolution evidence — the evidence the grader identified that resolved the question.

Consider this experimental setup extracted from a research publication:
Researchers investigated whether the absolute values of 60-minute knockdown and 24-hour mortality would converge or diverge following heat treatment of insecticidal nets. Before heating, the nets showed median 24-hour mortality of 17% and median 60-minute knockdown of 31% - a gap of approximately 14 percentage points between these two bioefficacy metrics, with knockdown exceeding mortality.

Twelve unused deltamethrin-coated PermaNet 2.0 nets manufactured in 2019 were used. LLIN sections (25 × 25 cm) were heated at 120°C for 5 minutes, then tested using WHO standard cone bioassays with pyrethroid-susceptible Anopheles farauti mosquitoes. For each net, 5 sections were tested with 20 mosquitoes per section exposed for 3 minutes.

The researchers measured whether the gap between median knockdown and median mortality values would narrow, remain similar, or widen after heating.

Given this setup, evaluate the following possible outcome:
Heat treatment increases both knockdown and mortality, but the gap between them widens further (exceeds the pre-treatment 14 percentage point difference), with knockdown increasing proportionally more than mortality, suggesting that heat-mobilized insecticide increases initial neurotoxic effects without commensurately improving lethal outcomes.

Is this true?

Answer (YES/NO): NO